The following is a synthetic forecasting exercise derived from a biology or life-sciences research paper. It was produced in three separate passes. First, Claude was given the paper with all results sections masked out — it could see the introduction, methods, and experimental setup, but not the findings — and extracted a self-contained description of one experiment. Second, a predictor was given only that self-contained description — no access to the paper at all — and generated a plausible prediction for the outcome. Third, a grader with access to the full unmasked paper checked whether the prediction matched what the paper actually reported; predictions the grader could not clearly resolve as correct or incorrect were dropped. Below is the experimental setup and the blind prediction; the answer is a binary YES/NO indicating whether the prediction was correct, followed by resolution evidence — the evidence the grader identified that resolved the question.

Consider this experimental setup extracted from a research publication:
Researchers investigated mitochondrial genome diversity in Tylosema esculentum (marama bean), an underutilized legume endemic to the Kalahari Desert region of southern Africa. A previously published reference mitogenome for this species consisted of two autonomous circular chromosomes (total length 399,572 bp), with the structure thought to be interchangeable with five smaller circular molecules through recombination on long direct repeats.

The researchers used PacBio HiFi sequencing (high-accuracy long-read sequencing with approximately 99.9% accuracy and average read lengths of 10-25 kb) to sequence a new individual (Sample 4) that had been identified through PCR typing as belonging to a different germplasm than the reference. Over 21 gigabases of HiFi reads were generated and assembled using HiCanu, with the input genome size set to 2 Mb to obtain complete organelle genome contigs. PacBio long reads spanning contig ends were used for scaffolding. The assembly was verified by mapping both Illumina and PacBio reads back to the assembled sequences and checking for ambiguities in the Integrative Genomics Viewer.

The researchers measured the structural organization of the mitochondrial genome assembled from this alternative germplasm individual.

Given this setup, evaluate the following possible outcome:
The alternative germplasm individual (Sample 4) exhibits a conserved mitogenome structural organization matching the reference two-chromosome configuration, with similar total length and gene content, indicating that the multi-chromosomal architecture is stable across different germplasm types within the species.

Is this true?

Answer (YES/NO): NO